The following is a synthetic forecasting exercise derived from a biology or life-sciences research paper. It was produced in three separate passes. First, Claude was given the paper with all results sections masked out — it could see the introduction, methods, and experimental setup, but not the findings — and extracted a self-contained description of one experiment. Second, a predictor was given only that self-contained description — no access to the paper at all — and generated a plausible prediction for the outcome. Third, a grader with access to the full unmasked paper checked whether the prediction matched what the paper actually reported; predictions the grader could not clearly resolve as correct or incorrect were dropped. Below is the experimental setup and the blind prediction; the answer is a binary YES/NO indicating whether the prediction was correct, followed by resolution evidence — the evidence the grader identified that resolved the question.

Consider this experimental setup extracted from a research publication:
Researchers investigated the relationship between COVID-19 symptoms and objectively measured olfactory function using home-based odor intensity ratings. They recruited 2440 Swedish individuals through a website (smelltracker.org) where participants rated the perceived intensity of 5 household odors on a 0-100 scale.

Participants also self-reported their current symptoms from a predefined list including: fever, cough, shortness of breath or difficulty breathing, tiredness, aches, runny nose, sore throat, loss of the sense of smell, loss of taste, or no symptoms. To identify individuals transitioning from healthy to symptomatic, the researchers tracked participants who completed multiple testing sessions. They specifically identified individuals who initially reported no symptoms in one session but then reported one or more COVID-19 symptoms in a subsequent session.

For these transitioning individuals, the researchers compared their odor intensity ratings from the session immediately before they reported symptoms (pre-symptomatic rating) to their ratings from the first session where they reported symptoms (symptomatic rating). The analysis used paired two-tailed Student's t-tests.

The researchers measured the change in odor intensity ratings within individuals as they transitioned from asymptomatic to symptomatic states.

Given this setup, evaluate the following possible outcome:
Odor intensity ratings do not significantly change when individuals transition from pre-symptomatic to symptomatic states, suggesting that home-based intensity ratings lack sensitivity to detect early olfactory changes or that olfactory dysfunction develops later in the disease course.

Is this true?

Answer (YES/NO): NO